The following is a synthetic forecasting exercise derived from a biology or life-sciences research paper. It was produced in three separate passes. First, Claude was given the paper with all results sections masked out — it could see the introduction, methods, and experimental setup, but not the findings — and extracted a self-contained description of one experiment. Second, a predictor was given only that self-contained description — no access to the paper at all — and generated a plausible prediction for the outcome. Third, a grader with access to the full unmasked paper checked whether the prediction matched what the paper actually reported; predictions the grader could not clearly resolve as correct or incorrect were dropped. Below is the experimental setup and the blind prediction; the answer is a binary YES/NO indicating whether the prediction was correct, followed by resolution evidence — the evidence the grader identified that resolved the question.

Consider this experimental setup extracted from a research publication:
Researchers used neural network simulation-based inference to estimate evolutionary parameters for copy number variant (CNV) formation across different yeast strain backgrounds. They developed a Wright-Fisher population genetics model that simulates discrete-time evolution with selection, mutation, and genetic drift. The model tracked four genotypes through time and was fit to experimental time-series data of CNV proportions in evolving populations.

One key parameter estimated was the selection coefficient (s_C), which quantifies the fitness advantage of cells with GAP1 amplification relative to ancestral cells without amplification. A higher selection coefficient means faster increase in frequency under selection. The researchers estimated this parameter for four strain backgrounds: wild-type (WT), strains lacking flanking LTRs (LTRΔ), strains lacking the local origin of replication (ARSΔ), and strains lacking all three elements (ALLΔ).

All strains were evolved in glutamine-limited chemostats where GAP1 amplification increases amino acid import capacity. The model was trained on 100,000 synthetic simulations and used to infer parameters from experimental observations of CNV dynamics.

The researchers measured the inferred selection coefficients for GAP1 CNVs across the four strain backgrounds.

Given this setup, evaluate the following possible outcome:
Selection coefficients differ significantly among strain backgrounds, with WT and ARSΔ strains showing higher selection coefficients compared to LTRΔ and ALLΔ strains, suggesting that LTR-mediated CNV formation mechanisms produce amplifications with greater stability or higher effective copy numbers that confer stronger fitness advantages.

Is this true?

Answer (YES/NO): NO